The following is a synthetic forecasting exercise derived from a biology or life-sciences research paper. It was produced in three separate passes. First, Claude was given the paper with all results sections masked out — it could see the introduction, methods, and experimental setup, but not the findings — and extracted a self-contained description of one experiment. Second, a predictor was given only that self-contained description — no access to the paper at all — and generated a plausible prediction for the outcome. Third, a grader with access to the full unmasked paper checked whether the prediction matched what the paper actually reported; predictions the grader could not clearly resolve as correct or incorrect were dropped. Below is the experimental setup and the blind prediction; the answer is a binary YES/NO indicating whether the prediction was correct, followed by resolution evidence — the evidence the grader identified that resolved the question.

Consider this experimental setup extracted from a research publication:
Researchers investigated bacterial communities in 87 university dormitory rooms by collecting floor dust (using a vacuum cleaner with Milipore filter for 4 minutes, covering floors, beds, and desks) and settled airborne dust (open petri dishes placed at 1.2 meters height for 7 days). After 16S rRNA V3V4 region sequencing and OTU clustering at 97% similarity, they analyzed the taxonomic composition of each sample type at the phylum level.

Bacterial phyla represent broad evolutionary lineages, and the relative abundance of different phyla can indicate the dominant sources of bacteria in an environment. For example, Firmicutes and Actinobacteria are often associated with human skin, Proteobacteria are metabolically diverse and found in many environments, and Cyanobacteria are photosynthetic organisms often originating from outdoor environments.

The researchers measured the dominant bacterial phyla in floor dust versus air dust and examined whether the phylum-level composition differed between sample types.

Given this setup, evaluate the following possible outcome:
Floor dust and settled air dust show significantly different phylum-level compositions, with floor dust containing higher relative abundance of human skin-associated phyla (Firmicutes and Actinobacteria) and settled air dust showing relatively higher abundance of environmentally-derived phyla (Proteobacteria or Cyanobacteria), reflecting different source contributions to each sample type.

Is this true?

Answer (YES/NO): NO